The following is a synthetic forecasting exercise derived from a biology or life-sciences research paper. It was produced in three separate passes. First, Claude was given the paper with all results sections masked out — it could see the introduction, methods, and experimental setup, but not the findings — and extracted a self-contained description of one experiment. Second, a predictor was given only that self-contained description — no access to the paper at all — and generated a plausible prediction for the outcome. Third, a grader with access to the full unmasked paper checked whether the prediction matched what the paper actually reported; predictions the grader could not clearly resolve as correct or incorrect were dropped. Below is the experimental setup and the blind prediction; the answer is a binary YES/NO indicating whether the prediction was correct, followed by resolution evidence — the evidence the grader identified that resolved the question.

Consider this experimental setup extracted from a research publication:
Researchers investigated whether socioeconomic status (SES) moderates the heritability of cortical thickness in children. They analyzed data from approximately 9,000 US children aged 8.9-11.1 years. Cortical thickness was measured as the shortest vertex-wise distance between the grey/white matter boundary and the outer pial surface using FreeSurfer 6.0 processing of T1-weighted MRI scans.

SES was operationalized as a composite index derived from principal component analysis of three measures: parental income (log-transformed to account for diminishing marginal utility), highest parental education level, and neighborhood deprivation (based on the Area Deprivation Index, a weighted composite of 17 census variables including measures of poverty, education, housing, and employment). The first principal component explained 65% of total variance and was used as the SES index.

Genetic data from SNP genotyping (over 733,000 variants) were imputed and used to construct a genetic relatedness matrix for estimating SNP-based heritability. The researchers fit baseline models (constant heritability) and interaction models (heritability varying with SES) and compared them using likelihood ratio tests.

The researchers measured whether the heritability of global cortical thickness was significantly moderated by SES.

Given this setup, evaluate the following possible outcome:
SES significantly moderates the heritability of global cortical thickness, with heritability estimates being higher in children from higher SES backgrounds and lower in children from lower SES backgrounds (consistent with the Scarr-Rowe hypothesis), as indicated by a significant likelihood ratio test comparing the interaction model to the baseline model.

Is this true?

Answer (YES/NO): NO